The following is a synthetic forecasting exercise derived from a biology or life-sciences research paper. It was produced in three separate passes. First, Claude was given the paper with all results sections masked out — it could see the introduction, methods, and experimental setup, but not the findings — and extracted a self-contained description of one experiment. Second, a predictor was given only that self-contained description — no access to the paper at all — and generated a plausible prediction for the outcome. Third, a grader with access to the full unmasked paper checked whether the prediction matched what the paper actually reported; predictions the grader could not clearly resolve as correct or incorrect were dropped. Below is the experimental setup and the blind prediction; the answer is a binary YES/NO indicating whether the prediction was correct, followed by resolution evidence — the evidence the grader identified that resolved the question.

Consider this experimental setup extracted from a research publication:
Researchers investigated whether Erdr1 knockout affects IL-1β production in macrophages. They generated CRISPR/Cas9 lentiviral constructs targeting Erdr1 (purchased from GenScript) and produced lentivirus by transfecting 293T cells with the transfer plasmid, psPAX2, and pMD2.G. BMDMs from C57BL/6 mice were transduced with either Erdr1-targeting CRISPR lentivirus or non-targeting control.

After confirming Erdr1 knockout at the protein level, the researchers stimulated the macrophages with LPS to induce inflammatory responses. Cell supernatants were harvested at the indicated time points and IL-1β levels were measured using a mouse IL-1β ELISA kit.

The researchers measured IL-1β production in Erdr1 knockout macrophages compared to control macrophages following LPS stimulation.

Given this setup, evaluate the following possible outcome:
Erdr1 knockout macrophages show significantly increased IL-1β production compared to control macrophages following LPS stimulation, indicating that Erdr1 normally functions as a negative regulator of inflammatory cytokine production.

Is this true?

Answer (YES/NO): NO